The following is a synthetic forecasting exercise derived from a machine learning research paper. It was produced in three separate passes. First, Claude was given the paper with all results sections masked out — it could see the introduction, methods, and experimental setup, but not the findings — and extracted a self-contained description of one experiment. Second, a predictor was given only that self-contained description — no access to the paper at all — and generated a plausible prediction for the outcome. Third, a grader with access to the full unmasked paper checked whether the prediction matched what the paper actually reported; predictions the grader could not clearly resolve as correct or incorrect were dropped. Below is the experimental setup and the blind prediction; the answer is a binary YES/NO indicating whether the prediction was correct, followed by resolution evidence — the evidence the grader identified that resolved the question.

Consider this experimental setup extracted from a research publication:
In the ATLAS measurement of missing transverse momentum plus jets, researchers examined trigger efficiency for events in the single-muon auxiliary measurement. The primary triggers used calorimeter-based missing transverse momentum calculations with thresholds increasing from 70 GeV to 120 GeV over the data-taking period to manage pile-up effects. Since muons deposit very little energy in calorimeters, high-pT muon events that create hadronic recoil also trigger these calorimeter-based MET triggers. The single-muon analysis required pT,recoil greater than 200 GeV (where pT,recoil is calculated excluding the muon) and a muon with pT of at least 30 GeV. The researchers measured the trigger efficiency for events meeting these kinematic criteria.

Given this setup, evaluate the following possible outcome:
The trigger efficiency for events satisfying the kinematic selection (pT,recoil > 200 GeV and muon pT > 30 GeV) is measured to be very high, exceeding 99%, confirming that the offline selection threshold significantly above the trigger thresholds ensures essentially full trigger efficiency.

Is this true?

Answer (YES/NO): YES